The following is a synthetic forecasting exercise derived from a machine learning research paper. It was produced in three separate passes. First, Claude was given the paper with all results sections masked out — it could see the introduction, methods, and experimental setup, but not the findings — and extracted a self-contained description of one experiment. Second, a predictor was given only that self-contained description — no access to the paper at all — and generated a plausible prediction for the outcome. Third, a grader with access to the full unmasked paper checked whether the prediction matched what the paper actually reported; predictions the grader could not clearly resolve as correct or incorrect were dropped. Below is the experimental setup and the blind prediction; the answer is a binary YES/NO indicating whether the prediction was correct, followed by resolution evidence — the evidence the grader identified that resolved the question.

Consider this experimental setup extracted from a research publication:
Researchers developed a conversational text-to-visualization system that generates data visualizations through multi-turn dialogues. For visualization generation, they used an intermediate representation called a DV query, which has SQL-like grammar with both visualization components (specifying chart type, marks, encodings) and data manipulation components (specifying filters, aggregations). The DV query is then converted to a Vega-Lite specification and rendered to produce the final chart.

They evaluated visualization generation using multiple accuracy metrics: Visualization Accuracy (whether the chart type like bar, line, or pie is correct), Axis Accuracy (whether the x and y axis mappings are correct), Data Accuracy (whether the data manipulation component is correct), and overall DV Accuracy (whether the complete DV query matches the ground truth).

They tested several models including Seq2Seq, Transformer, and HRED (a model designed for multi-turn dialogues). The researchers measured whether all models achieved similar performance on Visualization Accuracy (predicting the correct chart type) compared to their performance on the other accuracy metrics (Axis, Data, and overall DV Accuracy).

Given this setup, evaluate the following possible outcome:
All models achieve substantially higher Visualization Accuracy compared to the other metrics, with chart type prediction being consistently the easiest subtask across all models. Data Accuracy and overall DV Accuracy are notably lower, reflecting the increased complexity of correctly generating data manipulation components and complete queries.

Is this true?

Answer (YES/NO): YES